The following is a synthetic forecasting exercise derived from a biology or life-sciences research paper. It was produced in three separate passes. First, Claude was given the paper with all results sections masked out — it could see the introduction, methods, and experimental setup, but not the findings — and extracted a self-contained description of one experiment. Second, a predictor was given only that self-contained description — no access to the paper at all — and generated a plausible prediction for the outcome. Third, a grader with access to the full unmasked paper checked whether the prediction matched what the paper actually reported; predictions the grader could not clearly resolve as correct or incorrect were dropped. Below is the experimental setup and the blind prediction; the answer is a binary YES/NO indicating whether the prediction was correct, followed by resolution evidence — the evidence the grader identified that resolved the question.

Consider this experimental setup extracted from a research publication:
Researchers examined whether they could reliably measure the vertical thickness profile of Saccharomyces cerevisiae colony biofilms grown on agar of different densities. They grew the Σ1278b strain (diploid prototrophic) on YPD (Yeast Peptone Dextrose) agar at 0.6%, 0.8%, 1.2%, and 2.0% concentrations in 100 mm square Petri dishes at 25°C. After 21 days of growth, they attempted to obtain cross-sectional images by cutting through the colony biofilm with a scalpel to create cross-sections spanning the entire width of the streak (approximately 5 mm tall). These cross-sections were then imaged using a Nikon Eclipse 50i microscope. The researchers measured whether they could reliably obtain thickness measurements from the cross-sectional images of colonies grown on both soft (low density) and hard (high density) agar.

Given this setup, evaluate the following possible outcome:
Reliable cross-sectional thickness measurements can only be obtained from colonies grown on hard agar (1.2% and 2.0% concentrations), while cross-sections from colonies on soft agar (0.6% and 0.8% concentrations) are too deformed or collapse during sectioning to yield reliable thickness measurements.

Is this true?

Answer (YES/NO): NO